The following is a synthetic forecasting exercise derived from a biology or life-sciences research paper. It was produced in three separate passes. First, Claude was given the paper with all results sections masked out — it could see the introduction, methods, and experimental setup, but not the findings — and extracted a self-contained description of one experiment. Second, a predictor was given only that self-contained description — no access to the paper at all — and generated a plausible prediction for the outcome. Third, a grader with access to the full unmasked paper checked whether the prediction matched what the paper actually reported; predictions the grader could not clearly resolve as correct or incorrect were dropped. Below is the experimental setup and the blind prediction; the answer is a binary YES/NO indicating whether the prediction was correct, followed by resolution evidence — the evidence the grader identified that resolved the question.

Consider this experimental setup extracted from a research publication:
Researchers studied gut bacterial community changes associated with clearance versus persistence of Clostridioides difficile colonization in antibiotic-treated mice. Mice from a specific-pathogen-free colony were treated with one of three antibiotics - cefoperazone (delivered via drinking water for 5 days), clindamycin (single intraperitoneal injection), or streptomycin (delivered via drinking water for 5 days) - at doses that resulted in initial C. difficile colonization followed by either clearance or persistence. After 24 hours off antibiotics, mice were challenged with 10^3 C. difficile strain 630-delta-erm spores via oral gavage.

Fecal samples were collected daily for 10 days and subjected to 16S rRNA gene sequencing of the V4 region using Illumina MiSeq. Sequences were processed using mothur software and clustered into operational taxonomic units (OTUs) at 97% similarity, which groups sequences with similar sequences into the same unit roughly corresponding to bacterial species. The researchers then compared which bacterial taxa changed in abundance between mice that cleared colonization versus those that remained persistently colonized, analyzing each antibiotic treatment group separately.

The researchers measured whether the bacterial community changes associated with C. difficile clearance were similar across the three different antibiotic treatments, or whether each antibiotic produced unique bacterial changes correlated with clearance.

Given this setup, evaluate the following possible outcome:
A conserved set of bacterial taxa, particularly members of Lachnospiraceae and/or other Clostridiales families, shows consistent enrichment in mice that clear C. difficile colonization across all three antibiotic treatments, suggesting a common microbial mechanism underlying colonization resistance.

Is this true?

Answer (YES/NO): NO